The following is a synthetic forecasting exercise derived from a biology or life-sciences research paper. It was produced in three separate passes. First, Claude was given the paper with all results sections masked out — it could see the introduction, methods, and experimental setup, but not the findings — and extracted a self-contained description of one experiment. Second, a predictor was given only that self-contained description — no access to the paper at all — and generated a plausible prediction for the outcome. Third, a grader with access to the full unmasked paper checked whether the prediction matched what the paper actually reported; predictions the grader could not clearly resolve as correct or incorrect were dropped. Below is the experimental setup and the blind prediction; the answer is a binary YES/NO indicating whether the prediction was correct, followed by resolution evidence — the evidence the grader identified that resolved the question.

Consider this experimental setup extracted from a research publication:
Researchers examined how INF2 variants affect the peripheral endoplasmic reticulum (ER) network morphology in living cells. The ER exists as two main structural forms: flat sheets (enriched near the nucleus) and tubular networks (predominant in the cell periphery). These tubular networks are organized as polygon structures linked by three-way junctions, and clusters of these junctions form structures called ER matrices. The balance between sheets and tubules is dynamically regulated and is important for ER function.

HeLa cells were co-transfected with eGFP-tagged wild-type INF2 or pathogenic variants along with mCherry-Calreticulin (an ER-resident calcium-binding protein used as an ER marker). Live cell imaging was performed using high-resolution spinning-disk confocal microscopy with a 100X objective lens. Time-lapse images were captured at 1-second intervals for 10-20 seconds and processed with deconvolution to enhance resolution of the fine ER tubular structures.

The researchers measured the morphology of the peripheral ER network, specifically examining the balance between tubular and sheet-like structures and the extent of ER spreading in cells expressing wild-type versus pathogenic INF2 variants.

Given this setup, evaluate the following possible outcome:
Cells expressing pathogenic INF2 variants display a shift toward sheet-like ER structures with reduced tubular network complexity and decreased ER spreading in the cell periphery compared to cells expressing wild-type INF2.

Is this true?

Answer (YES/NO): YES